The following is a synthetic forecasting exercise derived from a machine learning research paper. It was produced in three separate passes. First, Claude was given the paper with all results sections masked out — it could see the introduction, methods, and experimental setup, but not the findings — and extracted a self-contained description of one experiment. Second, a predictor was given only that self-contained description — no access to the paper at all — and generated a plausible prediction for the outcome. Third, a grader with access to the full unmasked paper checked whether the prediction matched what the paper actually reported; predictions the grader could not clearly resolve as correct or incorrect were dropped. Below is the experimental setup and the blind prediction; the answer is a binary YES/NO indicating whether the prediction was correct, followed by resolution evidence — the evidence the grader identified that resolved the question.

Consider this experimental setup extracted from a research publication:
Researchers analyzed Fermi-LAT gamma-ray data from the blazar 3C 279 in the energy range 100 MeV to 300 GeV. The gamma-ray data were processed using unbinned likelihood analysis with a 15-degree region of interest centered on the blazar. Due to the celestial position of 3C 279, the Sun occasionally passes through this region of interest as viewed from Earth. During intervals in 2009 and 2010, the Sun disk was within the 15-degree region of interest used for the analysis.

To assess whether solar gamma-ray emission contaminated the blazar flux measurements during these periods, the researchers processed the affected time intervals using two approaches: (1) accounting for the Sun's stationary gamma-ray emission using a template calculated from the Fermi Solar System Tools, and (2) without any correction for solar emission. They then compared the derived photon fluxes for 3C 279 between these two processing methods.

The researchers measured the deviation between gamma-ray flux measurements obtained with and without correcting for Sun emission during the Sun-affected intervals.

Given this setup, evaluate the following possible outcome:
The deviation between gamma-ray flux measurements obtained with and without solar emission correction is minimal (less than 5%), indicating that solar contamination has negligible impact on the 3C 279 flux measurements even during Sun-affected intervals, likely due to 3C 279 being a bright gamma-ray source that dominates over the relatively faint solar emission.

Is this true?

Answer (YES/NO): YES